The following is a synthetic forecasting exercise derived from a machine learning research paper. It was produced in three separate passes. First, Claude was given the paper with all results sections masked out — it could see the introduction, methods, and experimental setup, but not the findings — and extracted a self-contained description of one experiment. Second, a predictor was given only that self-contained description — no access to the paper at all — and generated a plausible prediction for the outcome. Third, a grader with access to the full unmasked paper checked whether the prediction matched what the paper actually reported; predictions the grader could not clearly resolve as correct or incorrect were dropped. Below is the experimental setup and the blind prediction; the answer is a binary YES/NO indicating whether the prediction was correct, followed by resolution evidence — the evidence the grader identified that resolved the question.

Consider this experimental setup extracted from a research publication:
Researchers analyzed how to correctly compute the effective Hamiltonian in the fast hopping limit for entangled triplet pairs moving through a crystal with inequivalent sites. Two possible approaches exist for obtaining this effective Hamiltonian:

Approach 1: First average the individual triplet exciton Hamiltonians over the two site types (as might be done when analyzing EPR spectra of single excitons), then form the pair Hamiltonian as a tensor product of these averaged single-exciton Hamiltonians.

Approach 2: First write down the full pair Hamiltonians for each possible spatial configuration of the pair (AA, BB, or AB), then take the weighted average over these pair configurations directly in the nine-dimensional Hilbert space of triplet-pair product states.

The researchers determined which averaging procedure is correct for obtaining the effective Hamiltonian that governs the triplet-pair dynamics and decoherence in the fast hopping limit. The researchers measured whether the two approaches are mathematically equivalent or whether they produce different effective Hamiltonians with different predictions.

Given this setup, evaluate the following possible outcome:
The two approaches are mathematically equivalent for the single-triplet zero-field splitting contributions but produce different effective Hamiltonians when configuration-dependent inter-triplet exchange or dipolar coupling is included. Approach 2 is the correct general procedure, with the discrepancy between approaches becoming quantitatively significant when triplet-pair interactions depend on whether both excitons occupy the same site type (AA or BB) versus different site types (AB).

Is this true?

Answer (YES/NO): NO